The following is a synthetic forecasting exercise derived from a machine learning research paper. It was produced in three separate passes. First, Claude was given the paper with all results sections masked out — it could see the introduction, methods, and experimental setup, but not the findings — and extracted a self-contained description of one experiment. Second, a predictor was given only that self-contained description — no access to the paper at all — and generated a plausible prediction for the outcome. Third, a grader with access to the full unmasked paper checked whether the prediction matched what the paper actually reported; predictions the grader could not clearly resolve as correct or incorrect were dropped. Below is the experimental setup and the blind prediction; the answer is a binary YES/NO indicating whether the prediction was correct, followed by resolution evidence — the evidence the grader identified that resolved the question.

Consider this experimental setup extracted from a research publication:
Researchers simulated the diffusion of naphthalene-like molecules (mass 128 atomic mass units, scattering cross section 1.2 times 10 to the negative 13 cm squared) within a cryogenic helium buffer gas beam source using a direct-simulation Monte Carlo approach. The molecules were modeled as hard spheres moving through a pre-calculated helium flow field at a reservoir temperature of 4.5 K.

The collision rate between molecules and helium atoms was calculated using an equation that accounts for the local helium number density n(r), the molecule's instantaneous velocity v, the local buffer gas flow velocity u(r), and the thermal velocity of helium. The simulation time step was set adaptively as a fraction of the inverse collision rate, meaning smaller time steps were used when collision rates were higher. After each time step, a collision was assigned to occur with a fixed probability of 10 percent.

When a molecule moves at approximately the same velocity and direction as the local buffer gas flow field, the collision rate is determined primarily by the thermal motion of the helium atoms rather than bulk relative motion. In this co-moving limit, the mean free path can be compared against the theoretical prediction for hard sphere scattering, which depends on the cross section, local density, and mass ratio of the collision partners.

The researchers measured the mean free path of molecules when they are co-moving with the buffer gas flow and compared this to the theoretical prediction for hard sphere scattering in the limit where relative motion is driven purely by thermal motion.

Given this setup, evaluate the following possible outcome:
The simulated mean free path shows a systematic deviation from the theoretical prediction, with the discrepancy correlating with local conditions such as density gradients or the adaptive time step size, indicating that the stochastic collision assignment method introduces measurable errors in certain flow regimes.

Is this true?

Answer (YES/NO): NO